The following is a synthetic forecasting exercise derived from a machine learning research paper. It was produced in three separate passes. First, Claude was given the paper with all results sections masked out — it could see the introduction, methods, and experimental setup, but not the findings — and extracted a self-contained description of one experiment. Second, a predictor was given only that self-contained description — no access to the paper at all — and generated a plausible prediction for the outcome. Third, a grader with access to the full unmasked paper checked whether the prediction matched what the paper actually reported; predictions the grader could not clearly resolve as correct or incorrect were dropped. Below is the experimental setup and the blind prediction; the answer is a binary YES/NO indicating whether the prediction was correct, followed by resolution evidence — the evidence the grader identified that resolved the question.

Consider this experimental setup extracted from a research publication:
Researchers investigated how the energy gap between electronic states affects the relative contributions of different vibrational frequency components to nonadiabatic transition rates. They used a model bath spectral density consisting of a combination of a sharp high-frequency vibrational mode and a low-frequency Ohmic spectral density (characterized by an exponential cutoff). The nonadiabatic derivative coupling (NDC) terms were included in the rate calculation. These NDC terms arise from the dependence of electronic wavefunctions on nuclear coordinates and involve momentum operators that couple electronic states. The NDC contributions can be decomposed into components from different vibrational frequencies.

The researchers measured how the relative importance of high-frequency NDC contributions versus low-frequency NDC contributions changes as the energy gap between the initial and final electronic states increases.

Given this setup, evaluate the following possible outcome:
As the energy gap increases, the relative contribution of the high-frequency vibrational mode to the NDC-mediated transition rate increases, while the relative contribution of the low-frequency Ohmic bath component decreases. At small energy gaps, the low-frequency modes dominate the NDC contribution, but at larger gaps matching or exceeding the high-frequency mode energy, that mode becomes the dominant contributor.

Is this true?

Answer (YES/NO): NO